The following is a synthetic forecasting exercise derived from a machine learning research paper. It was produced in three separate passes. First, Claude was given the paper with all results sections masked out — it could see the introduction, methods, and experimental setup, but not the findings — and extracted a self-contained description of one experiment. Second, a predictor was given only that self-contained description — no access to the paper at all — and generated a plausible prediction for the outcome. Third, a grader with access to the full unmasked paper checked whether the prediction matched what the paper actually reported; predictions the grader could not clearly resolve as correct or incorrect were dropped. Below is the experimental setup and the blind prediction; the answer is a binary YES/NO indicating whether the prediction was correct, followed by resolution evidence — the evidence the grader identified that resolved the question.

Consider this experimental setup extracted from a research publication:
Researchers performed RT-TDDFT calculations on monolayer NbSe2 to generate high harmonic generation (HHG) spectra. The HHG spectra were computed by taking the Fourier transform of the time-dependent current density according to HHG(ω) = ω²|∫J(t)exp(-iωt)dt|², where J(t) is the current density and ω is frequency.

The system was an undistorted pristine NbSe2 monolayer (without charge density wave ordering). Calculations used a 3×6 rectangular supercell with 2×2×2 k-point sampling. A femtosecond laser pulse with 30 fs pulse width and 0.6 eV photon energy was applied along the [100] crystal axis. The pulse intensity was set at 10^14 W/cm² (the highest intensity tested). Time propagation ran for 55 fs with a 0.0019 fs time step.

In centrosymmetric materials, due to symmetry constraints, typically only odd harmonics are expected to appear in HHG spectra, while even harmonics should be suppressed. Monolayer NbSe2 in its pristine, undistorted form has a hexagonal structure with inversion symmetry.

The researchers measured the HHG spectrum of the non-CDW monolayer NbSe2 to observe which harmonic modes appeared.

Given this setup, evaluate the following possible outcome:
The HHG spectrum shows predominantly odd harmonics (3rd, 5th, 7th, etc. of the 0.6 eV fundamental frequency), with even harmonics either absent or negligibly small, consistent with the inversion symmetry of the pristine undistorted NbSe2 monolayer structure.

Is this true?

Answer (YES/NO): NO